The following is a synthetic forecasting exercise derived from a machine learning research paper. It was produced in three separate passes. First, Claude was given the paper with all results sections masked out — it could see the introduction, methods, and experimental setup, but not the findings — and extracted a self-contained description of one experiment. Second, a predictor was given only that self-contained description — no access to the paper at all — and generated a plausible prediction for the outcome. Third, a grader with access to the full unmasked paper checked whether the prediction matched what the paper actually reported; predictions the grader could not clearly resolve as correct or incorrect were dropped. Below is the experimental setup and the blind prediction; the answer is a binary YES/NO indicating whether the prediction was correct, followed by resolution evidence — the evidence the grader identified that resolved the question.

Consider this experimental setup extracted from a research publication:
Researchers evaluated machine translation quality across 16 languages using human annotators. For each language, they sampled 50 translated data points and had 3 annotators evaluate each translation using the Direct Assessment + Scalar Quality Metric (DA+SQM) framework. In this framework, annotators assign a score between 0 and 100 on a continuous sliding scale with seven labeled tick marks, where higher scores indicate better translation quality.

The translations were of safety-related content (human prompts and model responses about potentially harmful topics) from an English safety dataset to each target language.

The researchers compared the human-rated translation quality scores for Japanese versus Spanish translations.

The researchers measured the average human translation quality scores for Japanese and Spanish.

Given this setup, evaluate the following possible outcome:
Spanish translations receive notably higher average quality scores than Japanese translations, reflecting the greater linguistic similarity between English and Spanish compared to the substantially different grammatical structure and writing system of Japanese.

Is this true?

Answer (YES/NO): YES